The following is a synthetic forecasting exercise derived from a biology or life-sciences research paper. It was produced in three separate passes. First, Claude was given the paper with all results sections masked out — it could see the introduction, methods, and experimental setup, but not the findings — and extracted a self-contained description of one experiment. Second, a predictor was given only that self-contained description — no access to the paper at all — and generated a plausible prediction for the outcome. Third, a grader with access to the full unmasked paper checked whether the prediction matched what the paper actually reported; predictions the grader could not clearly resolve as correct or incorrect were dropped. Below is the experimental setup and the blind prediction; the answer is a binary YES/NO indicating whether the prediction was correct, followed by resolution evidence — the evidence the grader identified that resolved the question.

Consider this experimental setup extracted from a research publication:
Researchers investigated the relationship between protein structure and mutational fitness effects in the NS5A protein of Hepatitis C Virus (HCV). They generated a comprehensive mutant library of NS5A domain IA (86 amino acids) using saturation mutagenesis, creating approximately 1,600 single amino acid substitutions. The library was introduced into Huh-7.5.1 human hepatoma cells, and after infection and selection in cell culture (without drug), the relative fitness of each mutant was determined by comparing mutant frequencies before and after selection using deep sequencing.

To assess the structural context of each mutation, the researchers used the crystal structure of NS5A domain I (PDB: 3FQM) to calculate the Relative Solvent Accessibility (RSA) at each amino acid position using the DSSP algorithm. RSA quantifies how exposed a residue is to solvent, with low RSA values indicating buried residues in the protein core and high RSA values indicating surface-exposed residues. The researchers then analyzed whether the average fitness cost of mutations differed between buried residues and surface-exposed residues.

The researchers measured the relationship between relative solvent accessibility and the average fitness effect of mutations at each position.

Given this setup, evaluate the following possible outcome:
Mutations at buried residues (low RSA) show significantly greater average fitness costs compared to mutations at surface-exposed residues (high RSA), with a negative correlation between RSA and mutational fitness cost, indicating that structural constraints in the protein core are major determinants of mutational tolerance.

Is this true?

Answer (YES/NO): YES